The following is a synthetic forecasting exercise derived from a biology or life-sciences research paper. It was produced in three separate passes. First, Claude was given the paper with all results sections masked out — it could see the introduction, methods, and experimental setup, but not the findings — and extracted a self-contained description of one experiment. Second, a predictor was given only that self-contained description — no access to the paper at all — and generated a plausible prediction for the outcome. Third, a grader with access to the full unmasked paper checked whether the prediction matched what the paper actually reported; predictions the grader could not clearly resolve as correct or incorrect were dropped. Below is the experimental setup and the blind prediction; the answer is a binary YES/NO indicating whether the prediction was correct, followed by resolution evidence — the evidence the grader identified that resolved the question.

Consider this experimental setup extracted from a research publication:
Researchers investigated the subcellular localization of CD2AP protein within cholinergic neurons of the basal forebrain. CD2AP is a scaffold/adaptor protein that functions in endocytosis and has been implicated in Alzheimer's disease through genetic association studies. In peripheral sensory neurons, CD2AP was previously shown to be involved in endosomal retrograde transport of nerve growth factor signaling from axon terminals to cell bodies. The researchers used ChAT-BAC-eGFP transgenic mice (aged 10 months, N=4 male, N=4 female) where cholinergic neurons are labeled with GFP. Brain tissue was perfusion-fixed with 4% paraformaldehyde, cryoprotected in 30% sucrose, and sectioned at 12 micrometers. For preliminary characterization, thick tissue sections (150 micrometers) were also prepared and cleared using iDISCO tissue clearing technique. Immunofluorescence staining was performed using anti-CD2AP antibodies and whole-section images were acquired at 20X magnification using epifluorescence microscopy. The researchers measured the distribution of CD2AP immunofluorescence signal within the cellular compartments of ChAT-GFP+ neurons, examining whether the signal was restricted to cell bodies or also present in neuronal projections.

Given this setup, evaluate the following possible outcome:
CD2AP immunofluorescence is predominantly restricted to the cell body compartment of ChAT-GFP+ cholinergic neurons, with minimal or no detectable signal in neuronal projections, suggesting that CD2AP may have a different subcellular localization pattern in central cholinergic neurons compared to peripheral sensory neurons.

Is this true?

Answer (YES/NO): NO